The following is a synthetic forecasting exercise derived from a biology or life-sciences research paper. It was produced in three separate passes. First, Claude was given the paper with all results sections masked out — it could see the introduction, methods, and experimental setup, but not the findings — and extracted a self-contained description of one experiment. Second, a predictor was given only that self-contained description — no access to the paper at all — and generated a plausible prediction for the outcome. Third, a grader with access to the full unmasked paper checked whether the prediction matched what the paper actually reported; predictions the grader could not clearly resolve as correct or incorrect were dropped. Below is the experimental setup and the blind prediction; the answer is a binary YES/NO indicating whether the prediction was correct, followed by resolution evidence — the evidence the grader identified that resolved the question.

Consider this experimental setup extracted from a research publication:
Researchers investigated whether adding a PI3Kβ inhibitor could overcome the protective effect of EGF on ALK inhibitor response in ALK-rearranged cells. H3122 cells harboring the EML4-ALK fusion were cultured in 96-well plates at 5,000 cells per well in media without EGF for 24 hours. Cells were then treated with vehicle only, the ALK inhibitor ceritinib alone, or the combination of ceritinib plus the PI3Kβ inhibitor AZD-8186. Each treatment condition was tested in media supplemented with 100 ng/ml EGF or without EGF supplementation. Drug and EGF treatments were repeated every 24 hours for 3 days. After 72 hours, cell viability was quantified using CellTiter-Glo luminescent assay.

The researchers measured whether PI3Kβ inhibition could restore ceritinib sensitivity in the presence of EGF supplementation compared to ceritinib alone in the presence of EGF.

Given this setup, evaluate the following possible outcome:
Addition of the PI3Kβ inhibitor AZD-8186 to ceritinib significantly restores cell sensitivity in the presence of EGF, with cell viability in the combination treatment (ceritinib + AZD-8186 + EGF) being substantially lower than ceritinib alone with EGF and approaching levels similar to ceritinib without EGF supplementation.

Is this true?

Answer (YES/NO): YES